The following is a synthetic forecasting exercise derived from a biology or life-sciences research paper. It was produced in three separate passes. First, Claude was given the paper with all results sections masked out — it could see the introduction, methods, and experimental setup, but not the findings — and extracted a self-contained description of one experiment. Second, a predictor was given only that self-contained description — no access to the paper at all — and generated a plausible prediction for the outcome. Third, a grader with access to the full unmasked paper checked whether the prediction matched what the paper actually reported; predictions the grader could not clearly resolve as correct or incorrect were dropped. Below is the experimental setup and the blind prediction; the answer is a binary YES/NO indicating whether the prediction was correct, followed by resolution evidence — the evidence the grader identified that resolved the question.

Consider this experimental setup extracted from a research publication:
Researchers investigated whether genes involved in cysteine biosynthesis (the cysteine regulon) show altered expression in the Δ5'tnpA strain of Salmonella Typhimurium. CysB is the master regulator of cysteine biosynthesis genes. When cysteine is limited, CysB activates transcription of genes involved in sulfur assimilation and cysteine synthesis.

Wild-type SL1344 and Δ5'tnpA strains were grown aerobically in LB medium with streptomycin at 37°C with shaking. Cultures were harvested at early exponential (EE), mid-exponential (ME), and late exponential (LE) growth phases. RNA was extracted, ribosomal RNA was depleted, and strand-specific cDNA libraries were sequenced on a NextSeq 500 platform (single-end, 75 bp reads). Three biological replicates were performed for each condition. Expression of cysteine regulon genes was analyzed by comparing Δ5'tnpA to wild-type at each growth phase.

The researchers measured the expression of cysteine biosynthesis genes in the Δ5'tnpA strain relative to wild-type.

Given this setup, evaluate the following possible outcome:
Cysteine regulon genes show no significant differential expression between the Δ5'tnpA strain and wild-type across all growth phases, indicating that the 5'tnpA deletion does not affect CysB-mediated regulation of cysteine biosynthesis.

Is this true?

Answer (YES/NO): NO